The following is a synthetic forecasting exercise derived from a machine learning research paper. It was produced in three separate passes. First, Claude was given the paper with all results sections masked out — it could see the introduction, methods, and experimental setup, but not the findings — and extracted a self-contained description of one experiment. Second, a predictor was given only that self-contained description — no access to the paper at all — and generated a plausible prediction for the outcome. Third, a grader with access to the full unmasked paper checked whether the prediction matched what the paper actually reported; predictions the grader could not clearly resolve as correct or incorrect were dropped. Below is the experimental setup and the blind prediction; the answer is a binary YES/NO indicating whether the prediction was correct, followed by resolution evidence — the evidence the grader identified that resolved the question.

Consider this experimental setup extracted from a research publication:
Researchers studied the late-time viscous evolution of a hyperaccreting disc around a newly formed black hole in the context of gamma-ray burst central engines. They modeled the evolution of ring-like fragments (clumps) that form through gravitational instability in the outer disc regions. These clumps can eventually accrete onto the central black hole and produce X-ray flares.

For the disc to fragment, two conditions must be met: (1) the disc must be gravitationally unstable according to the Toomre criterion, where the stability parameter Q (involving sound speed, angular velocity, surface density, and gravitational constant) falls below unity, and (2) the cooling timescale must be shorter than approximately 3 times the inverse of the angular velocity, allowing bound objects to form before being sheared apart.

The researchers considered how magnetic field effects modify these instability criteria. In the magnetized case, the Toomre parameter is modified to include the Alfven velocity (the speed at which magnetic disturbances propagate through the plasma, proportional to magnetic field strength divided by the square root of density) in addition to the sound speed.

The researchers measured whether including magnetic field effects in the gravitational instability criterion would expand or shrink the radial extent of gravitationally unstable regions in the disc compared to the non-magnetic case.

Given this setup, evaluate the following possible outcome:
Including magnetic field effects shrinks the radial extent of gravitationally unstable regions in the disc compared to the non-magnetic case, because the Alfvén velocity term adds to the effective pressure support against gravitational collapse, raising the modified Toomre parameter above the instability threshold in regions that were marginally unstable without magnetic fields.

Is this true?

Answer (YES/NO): YES